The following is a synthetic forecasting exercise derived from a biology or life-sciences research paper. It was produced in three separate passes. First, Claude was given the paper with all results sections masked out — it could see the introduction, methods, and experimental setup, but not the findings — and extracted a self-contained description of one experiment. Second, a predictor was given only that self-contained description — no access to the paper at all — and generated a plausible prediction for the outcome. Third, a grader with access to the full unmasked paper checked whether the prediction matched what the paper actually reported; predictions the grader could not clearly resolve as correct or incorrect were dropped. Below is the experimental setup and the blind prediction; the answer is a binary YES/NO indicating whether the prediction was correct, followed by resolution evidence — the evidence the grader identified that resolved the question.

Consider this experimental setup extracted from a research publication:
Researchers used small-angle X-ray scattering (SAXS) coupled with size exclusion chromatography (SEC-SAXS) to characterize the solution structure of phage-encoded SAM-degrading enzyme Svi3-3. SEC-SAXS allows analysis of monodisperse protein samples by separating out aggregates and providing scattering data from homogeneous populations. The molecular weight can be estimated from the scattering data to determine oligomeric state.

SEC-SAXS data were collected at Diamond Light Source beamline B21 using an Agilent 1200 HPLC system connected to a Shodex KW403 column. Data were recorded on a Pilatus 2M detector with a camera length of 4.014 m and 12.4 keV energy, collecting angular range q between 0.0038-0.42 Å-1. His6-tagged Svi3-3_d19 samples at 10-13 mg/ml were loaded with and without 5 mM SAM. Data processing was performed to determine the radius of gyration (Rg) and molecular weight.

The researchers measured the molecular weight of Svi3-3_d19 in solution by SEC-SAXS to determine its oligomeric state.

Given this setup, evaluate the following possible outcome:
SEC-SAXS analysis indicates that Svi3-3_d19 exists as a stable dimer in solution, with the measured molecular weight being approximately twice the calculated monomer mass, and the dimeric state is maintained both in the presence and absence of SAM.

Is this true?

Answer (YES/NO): NO